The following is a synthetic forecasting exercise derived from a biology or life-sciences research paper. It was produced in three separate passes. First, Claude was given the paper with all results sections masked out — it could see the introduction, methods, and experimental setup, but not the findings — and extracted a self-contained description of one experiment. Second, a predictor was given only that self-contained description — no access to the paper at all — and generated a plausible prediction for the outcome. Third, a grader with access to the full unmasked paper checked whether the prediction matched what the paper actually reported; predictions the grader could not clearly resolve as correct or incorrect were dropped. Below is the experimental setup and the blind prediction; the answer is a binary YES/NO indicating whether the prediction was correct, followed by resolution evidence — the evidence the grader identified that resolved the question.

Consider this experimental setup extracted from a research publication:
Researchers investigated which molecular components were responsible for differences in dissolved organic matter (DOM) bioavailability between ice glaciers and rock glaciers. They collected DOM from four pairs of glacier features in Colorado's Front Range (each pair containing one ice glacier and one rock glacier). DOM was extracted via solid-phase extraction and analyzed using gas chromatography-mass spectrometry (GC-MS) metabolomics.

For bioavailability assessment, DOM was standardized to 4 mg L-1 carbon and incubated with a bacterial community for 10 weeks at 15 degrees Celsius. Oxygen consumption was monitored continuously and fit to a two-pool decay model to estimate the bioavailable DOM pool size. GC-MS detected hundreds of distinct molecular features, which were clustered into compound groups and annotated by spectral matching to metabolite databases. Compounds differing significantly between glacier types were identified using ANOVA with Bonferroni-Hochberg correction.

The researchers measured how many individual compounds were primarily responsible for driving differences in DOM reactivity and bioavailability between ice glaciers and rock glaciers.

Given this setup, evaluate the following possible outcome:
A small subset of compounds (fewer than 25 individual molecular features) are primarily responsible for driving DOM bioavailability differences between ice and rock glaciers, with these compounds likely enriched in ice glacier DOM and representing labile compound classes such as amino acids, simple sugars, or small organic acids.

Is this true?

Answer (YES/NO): NO